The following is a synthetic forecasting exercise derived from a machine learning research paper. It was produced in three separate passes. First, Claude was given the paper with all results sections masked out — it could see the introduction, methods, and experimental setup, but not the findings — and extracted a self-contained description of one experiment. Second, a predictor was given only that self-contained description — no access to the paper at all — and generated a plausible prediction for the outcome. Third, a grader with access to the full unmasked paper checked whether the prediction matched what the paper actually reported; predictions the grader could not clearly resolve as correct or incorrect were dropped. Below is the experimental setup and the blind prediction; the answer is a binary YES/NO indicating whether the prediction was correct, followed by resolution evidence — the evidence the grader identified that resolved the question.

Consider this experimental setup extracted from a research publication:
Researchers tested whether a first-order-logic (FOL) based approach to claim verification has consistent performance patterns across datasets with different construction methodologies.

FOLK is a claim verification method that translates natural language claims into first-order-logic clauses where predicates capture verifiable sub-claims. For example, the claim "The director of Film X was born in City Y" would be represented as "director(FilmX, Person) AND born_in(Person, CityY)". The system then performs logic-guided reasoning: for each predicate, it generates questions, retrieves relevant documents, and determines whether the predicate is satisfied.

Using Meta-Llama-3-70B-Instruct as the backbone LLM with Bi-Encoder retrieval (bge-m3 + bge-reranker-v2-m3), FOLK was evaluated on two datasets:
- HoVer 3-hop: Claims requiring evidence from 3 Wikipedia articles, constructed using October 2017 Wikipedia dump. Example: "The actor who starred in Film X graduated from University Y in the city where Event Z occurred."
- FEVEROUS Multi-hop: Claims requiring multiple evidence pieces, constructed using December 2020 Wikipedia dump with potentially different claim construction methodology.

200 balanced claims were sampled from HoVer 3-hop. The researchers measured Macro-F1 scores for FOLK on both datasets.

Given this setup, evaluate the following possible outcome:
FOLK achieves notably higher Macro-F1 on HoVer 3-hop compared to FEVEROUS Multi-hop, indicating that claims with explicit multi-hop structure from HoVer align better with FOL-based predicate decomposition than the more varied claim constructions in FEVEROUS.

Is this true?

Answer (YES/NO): NO